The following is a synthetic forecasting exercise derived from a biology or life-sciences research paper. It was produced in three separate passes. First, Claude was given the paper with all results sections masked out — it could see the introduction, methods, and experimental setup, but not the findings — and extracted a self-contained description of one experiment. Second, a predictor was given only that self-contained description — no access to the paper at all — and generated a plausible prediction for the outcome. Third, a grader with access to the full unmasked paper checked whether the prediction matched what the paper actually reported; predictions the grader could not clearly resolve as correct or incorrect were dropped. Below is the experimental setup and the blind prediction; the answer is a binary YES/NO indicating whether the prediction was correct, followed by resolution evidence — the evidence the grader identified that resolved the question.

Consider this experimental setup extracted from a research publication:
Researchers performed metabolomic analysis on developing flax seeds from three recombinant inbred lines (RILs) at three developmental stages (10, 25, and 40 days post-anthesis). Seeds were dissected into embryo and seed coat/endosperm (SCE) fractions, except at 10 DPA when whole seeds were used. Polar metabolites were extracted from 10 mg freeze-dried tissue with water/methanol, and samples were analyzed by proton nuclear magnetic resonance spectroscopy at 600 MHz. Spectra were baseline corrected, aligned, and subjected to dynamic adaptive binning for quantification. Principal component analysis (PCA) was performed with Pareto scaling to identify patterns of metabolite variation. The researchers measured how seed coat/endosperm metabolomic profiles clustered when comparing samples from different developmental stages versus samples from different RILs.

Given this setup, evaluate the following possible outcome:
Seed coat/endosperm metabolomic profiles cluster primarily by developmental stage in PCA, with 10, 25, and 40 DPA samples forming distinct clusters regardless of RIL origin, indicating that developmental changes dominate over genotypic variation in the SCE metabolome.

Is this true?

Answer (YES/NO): YES